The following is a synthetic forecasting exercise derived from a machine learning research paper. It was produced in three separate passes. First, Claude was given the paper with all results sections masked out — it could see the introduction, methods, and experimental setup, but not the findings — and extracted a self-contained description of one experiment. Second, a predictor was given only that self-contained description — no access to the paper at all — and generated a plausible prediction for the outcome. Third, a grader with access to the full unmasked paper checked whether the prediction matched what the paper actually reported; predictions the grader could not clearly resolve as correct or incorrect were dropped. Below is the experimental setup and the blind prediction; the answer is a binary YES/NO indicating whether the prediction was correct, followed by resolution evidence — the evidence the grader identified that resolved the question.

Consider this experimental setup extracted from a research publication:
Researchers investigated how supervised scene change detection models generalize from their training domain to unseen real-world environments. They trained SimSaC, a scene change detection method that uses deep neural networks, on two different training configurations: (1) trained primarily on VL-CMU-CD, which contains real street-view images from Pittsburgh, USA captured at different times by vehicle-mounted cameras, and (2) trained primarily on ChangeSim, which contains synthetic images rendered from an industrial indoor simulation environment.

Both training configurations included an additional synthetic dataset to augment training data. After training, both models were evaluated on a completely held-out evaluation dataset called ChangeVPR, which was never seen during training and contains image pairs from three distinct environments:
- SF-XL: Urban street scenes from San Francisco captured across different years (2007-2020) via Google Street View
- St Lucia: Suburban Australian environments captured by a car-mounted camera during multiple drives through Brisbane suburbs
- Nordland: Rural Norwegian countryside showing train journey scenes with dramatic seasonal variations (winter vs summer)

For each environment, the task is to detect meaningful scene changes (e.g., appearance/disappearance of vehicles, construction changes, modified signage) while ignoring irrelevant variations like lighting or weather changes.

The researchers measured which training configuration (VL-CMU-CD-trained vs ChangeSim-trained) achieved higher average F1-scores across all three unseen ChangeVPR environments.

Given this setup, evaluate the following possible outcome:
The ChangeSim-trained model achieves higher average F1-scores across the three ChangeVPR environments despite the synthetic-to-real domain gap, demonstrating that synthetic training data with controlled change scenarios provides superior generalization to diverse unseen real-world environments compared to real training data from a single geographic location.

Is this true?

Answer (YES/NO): NO